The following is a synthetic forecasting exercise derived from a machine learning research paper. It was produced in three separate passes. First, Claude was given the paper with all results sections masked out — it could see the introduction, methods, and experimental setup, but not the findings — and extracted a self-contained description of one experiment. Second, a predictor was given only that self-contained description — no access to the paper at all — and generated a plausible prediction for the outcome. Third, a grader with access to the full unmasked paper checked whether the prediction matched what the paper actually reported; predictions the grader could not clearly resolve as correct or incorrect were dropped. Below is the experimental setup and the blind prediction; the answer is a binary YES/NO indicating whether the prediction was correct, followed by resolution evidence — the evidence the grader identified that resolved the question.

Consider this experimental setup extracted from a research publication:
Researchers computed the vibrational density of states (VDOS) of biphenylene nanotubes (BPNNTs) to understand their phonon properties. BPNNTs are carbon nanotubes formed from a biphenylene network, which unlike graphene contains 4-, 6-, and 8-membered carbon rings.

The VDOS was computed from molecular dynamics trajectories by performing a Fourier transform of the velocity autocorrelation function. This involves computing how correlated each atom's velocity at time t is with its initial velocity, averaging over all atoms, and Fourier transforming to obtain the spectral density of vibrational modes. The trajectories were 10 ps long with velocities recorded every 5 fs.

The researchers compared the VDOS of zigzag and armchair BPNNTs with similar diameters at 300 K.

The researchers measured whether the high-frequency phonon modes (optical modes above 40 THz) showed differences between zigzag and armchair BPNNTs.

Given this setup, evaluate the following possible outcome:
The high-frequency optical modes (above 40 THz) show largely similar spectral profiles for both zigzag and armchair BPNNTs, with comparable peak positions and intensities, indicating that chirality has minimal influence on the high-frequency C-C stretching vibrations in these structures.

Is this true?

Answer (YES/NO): NO